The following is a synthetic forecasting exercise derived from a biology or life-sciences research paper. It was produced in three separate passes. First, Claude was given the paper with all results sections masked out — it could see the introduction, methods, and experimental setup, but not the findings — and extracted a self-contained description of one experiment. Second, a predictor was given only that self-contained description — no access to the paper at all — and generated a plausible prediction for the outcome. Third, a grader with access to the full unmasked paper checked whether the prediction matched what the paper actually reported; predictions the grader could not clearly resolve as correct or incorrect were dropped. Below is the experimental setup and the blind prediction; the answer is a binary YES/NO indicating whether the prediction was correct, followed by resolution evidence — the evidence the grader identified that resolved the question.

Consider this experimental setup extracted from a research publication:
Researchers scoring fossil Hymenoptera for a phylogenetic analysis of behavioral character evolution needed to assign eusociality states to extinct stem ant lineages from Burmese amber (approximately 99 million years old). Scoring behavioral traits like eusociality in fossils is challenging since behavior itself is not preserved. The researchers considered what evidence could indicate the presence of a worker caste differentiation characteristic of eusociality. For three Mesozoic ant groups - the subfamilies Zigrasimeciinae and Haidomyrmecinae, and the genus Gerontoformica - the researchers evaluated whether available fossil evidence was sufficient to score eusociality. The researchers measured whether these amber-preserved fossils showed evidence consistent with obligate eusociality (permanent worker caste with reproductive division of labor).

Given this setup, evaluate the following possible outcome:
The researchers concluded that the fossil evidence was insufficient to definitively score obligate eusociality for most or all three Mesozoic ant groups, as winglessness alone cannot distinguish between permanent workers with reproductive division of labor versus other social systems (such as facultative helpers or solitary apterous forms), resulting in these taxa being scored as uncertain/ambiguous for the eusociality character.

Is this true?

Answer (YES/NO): NO